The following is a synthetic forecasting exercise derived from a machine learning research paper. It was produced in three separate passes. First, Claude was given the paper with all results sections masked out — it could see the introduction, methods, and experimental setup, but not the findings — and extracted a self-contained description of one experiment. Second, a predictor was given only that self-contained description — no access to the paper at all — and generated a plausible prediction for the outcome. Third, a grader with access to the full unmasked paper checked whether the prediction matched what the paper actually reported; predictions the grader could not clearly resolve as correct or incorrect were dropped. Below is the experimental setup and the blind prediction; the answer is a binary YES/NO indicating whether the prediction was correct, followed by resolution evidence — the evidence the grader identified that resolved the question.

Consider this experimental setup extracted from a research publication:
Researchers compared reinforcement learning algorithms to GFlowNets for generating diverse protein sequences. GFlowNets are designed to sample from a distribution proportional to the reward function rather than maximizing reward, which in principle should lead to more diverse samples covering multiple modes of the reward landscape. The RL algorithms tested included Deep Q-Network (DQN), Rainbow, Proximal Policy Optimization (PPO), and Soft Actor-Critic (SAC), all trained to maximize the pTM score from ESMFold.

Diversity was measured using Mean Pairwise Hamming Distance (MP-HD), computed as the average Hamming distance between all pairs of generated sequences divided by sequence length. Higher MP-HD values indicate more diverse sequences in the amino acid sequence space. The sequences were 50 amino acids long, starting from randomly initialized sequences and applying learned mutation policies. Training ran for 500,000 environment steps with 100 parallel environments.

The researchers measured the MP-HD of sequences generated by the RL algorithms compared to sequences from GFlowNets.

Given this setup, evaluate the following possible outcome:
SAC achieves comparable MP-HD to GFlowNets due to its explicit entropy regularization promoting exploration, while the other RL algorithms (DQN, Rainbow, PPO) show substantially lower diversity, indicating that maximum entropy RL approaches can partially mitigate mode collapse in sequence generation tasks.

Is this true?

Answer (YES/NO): NO